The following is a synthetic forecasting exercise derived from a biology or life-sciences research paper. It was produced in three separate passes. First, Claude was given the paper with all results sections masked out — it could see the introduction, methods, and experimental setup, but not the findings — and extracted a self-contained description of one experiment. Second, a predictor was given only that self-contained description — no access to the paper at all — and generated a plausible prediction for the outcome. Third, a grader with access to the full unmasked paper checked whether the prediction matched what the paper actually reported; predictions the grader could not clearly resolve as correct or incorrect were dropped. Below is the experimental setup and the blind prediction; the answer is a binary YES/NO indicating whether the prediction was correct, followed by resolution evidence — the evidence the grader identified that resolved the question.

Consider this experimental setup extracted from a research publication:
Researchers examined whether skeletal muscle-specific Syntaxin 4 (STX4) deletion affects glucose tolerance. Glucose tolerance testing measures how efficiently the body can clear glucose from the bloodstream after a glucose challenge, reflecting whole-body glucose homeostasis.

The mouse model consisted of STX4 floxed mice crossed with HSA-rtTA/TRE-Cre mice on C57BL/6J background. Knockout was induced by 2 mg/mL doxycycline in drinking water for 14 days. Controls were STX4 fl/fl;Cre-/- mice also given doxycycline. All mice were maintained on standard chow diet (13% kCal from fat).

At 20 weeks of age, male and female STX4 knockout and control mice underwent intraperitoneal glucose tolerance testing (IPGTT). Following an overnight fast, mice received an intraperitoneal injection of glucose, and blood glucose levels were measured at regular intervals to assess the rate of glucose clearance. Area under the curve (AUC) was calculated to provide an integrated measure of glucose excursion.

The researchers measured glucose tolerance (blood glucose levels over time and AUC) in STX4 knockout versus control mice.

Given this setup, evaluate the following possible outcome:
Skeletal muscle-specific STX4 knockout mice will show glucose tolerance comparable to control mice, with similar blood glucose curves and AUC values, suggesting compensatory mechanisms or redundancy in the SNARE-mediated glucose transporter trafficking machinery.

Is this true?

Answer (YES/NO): NO